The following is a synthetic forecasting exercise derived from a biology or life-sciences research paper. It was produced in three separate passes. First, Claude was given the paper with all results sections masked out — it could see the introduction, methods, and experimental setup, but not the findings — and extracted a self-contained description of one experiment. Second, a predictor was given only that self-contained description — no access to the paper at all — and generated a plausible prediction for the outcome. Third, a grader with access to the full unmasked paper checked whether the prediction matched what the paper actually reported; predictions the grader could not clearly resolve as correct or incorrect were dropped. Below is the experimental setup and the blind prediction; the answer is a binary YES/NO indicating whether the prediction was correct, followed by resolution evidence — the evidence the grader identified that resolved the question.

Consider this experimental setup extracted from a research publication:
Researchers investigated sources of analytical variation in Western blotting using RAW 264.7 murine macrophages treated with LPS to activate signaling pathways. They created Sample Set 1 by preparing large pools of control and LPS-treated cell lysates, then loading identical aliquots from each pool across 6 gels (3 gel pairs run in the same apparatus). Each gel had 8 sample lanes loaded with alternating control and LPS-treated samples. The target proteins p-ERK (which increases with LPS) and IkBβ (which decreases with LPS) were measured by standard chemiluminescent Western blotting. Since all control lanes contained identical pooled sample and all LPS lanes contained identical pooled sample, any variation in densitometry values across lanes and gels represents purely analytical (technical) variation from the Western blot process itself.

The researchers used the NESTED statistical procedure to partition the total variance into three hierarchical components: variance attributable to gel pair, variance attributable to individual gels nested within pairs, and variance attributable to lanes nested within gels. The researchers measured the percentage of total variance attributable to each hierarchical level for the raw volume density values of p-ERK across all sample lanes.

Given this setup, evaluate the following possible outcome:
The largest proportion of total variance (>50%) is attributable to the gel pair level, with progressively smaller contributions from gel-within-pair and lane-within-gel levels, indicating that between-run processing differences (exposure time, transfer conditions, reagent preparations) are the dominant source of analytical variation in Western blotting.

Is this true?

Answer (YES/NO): NO